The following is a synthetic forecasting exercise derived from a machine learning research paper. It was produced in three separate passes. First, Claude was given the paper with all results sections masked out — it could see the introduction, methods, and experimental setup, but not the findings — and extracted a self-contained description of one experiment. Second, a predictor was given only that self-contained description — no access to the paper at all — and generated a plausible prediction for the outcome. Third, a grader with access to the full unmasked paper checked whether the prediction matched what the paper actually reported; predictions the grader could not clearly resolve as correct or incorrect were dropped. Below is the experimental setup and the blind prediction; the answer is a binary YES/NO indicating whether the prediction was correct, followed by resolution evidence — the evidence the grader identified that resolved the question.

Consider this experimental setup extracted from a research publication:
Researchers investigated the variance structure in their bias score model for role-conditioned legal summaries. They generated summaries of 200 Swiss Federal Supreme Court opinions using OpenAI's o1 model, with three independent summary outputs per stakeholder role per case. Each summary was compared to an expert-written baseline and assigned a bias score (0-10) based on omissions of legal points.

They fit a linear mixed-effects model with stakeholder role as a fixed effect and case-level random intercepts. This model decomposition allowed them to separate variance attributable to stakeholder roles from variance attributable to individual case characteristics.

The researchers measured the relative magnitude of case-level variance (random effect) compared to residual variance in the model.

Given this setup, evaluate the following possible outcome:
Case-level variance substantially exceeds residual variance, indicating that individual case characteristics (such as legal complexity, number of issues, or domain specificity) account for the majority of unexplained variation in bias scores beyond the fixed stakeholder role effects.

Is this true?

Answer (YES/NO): NO